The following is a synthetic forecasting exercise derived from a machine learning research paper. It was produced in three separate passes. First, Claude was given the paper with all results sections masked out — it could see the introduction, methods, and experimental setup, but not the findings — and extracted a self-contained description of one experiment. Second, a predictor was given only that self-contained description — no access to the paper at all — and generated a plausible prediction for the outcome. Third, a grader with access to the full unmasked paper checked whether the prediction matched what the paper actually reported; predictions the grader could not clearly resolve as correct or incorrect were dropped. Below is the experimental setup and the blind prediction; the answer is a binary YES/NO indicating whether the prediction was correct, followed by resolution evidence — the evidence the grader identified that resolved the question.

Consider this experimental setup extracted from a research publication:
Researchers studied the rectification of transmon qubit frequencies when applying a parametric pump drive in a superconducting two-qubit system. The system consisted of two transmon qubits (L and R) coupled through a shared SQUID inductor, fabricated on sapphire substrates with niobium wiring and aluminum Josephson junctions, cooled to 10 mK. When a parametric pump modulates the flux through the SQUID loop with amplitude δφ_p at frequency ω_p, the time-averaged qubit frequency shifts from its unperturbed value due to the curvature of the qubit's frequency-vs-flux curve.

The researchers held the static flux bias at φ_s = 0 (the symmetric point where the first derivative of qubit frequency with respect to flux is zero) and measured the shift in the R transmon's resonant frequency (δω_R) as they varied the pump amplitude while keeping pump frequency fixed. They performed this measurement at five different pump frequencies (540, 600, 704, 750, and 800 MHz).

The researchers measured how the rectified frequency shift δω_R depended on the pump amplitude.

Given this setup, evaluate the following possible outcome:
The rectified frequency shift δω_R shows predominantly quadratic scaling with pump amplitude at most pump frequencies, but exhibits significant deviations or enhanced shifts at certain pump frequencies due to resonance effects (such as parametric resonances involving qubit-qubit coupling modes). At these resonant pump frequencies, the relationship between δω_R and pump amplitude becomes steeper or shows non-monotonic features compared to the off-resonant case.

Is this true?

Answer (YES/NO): NO